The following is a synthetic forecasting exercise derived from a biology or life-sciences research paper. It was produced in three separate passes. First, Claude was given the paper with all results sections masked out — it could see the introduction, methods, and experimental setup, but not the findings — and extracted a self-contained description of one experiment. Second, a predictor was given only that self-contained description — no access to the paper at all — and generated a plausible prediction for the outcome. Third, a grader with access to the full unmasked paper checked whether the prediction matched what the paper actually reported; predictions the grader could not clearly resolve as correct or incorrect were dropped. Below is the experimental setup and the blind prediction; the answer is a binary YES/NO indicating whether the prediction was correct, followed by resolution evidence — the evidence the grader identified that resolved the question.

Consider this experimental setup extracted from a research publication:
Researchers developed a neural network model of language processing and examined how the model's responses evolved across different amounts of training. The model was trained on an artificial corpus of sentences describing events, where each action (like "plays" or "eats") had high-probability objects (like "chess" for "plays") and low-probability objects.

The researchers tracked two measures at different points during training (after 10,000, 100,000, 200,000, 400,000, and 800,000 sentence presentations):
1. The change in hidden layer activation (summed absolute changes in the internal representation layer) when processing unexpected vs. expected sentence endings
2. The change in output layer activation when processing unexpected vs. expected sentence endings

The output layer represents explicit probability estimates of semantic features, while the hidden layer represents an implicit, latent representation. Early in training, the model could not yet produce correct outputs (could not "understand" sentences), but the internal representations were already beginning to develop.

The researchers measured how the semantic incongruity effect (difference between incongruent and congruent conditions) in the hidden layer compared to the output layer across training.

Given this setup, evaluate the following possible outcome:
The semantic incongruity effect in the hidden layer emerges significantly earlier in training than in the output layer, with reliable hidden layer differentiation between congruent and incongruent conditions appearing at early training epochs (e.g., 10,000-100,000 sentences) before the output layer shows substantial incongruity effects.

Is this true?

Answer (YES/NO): YES